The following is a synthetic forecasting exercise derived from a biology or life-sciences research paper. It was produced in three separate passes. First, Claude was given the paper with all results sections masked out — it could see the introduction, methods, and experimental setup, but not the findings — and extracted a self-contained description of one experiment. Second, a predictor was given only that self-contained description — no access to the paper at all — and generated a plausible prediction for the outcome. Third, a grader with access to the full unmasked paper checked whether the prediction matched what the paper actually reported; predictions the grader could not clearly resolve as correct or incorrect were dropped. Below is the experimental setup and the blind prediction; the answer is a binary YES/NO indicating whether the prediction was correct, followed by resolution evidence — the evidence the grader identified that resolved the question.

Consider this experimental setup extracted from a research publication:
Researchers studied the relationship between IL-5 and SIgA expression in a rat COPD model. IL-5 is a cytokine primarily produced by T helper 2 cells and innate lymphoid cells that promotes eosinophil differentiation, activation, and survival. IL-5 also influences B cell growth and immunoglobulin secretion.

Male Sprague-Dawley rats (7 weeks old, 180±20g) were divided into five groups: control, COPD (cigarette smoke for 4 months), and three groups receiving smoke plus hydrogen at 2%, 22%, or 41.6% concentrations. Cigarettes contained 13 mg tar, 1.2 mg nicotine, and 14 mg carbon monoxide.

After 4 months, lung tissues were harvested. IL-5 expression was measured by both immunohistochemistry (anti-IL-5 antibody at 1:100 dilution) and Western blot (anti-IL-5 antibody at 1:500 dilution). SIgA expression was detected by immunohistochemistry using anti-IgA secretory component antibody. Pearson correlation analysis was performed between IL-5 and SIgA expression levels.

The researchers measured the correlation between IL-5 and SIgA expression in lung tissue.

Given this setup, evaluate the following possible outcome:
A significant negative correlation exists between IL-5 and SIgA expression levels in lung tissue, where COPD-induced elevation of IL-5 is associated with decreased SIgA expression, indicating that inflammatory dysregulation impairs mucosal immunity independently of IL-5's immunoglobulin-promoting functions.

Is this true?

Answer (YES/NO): NO